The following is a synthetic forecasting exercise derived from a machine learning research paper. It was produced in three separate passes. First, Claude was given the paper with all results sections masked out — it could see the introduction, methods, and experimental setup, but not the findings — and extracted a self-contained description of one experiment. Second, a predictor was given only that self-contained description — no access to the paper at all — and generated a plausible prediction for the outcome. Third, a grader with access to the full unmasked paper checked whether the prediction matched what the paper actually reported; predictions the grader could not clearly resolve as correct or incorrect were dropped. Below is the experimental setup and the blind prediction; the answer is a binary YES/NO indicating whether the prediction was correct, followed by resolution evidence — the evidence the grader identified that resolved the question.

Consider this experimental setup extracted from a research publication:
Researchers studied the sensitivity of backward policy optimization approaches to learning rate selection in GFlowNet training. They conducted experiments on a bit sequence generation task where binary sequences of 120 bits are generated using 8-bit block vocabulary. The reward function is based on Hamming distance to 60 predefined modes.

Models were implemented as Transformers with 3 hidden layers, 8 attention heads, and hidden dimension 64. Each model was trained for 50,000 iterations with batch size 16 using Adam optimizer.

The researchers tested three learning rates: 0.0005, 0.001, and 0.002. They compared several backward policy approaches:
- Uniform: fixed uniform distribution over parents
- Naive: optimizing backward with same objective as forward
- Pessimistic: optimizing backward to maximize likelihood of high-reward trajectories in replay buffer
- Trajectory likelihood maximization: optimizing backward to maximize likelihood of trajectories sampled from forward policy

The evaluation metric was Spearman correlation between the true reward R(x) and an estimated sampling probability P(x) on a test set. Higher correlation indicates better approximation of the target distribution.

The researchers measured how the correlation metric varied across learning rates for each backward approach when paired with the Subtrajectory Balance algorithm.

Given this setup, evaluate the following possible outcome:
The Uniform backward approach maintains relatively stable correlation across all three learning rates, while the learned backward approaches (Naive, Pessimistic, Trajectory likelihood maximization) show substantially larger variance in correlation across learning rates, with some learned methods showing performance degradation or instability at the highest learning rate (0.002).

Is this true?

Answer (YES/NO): NO